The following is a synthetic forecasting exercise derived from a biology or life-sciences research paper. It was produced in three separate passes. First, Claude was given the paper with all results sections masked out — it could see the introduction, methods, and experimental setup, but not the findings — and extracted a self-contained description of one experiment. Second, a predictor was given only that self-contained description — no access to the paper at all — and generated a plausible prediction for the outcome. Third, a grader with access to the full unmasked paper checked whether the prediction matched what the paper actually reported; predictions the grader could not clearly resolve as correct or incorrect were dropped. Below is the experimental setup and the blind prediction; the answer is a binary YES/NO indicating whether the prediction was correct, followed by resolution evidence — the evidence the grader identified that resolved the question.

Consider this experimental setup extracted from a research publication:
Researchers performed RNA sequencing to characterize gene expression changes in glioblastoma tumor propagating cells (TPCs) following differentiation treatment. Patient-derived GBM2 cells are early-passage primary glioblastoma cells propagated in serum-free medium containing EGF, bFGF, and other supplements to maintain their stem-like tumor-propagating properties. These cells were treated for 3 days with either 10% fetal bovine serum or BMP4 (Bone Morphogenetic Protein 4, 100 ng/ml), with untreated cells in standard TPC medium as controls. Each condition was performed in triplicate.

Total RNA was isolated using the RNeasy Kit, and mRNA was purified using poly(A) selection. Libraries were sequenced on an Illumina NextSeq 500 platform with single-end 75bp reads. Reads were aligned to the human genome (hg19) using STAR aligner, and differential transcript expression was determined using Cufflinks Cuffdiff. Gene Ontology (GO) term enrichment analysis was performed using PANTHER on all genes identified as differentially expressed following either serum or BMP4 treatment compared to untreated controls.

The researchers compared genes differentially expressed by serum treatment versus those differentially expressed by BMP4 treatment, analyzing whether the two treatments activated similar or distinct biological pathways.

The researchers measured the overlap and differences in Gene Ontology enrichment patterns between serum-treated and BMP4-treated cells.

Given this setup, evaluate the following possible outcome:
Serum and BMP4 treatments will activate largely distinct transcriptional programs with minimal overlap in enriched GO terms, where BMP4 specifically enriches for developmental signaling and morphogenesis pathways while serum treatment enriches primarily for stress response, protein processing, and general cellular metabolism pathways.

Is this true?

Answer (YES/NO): NO